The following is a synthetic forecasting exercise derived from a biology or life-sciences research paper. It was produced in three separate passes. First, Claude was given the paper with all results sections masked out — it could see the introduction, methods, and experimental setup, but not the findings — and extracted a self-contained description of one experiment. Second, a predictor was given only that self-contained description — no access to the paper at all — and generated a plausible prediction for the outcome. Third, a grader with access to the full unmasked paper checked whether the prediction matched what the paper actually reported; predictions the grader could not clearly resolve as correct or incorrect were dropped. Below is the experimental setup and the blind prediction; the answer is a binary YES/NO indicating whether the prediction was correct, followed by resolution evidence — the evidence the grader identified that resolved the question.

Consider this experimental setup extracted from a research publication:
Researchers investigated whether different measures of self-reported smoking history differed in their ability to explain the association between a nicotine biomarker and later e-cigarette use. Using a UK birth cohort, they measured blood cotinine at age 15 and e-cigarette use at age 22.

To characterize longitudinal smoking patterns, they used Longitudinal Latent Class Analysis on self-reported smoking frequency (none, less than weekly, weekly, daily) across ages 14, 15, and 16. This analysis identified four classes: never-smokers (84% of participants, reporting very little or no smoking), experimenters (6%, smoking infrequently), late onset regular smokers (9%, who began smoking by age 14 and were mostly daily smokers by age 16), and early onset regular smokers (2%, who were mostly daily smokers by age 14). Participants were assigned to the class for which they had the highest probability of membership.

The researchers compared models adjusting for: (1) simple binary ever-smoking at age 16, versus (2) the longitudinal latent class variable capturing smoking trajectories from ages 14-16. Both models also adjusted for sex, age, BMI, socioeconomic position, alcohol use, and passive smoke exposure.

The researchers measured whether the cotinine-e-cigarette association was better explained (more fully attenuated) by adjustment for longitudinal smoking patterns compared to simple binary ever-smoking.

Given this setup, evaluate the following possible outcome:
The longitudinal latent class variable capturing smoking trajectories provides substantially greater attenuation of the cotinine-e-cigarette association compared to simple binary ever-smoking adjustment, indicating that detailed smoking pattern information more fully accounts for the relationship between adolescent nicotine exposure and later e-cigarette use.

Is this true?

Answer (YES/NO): YES